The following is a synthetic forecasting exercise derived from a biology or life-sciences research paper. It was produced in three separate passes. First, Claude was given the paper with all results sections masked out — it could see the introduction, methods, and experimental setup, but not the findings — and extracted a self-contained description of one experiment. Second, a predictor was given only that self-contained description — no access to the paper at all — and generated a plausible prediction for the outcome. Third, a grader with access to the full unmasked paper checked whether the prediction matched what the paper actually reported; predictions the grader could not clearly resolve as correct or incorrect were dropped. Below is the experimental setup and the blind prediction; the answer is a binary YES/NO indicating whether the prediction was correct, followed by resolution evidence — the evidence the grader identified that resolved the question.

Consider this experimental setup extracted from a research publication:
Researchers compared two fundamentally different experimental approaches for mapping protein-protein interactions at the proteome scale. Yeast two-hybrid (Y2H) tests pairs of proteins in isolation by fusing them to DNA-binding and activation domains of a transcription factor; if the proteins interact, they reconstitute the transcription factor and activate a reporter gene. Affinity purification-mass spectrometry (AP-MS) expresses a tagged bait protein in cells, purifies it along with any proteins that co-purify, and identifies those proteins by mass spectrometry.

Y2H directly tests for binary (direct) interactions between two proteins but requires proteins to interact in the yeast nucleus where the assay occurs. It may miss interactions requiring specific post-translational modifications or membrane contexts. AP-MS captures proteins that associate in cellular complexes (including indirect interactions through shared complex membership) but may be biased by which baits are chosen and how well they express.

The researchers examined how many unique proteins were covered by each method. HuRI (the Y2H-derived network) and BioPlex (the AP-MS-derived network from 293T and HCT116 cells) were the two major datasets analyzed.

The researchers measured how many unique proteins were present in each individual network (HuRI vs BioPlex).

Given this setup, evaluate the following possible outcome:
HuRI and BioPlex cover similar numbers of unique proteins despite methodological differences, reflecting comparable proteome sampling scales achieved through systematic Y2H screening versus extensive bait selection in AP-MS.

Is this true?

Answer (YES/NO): NO